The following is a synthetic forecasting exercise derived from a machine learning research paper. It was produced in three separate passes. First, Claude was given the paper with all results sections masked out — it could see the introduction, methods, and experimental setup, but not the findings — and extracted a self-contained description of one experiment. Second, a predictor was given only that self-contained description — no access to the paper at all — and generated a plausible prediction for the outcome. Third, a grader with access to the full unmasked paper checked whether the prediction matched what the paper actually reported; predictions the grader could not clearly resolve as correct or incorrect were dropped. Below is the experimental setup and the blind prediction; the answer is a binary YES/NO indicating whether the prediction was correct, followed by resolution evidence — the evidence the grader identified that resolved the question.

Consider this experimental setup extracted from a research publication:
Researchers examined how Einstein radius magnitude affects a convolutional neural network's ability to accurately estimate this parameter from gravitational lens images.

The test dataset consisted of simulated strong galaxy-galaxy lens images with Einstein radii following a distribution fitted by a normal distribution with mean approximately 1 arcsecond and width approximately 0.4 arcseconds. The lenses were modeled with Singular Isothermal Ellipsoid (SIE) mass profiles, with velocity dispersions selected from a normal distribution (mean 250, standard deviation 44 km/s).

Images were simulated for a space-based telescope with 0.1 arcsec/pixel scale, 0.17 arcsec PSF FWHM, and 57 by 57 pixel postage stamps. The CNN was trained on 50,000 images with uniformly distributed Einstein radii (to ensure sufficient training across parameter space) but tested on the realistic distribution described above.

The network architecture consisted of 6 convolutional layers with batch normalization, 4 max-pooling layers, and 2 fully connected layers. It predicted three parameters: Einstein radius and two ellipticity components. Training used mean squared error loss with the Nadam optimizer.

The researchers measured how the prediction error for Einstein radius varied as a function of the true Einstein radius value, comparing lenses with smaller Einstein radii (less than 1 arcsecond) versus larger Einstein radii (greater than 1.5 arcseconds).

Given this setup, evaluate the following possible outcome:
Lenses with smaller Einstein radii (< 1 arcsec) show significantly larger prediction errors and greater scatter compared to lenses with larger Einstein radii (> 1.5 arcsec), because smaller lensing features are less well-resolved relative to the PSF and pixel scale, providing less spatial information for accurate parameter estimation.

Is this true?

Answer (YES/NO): YES